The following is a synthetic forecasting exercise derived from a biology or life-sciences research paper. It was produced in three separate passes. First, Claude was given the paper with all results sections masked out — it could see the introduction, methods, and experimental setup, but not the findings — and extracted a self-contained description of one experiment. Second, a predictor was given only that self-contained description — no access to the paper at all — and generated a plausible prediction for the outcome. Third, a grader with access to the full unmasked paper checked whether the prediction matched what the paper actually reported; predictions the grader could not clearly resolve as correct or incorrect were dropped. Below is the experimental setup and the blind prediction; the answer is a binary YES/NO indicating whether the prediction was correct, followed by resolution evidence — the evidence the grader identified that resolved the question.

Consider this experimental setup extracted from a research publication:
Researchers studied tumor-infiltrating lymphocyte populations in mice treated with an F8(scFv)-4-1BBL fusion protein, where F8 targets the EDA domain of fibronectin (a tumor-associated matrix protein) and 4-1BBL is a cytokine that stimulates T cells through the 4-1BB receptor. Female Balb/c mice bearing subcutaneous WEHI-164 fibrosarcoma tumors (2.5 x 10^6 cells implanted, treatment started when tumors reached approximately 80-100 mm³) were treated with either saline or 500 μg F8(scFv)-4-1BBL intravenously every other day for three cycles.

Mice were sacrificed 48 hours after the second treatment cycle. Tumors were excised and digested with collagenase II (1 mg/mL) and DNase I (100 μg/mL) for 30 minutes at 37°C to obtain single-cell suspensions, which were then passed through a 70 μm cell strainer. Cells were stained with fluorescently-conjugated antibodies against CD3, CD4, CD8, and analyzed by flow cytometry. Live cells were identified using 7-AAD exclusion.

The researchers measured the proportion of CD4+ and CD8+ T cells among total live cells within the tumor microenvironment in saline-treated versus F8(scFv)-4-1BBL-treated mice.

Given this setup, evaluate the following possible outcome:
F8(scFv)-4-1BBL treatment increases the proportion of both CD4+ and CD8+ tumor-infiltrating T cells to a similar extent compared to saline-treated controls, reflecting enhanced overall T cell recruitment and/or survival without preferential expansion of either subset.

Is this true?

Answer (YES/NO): NO